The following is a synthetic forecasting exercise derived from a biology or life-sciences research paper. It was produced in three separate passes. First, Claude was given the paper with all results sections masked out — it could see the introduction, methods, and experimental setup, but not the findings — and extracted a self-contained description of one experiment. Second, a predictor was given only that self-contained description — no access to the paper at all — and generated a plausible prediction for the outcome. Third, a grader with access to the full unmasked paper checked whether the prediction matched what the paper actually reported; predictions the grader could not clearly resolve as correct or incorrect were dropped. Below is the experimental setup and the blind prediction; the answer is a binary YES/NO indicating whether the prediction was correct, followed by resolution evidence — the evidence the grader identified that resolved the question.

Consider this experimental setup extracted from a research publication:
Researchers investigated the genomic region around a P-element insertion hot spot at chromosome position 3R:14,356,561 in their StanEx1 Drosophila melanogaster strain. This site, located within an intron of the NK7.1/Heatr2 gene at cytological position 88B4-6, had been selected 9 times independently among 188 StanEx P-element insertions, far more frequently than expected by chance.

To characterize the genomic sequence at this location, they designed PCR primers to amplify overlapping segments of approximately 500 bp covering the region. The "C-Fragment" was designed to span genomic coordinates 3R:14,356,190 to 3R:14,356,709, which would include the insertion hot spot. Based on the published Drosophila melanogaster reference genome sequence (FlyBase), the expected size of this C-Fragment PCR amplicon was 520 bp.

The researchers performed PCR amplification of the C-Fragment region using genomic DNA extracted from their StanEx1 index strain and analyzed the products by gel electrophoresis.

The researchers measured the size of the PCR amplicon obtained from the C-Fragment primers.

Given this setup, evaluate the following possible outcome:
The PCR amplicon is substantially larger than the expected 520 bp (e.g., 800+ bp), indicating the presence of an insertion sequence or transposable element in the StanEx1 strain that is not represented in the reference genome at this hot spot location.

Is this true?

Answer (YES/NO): YES